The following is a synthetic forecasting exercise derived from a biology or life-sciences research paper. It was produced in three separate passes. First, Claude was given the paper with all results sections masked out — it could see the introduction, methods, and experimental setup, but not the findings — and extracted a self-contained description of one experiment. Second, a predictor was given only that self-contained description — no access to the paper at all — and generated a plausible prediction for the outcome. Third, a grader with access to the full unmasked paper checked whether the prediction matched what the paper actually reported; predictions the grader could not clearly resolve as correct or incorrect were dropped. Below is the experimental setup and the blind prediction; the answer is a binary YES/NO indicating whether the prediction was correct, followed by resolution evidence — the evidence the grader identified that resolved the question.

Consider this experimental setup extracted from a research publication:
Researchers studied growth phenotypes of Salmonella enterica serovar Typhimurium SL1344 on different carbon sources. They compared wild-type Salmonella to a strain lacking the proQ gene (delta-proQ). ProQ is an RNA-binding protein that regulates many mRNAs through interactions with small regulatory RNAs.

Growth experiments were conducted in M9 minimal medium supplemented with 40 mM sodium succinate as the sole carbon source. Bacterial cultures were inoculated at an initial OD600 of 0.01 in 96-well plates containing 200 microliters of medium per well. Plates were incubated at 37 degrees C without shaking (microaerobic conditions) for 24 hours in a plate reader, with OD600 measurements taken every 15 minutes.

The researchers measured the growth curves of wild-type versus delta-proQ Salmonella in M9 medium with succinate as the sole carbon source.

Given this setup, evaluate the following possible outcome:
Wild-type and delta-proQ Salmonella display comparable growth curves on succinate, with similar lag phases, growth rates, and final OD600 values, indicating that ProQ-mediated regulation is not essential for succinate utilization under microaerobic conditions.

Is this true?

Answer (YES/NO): NO